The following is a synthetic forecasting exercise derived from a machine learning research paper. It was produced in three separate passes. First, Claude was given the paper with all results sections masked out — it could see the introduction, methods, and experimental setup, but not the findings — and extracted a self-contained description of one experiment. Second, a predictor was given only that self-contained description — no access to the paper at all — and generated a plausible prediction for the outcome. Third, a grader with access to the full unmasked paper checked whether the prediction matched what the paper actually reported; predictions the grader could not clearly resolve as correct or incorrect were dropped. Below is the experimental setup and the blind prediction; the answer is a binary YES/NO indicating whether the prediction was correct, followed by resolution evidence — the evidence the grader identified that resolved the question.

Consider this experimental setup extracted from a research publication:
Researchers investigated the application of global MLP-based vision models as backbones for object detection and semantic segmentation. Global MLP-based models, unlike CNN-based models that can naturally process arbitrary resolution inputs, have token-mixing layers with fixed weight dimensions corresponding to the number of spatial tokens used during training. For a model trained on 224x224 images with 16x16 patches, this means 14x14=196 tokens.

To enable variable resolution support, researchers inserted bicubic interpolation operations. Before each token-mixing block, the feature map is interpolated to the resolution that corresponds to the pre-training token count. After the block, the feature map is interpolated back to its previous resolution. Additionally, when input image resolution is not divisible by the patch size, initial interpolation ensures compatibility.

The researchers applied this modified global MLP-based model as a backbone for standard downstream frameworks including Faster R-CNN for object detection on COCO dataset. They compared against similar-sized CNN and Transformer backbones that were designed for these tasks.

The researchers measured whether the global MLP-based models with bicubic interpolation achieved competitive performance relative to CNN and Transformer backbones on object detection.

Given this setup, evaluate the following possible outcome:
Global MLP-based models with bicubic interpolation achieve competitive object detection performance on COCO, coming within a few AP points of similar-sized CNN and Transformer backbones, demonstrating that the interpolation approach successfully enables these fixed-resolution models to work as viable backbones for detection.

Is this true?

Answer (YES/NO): NO